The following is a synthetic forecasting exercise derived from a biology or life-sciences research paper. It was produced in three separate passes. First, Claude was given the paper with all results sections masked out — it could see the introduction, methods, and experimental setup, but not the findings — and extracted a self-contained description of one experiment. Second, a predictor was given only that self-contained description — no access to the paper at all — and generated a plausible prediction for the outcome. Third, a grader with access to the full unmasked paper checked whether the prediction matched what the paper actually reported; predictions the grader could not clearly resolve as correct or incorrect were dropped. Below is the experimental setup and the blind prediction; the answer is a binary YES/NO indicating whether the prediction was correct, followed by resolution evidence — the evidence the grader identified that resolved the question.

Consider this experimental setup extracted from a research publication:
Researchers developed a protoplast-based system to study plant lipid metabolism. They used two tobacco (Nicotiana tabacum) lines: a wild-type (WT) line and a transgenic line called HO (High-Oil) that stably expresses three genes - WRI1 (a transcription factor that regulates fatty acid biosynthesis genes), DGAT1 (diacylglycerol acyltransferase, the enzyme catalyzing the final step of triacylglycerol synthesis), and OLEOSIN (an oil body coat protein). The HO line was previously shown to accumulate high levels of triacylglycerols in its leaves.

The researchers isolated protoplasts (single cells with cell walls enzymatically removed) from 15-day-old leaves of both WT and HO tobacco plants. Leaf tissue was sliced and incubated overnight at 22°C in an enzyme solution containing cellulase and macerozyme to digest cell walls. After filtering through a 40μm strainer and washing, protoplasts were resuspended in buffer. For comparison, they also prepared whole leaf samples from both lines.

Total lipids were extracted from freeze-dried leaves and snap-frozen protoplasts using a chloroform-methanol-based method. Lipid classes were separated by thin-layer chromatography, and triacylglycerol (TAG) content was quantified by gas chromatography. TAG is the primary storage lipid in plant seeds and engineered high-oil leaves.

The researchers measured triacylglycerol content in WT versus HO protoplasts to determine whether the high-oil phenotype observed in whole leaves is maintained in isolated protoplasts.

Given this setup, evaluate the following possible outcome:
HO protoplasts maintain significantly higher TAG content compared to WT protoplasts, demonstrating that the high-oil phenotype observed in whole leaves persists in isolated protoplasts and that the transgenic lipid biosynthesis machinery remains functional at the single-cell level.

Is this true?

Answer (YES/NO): YES